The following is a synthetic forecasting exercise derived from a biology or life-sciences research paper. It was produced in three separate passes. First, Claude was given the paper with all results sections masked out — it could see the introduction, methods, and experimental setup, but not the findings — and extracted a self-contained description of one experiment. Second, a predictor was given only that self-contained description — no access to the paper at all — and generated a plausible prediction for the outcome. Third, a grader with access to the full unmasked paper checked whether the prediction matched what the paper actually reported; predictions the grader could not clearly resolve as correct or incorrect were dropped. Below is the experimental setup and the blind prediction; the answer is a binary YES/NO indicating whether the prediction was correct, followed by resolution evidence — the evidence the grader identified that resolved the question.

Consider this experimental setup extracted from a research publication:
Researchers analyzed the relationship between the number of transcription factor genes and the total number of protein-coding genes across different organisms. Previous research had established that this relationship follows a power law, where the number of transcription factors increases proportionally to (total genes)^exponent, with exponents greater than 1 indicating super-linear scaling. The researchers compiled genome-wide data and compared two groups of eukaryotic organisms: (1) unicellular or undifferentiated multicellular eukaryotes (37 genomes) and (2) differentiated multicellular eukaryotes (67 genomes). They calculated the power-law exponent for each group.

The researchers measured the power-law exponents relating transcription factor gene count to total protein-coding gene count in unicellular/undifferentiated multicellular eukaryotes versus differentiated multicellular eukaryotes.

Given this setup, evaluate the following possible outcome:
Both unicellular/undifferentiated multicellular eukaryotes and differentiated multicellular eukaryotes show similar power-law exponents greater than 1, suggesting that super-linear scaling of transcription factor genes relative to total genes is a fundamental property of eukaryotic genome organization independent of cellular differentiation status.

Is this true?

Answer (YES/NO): NO